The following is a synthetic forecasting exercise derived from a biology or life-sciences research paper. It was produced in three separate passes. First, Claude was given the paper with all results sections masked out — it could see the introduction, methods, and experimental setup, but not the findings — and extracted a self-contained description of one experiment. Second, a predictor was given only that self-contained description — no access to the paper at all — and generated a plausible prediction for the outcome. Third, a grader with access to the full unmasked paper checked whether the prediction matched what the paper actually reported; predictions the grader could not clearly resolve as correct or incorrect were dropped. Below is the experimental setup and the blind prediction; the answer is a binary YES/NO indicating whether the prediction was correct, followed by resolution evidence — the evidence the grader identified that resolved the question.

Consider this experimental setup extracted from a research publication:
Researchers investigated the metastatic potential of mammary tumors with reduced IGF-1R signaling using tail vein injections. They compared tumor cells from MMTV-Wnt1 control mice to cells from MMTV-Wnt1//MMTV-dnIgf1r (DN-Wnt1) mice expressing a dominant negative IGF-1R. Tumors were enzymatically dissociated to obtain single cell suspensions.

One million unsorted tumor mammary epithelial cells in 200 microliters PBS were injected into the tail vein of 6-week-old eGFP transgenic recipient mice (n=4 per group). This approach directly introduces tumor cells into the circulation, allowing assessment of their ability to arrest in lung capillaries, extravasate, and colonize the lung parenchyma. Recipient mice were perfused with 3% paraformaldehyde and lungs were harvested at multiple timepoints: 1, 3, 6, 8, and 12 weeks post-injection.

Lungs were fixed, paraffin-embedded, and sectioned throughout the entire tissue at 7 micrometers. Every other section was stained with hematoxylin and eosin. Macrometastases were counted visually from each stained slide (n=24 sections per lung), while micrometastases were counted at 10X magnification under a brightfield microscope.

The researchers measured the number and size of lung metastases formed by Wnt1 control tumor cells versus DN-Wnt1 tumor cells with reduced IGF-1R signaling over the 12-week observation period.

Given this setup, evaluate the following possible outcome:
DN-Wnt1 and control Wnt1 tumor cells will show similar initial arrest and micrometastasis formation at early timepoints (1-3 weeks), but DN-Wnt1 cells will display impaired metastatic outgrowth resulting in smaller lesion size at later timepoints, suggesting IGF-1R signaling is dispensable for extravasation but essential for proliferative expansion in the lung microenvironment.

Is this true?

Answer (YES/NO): NO